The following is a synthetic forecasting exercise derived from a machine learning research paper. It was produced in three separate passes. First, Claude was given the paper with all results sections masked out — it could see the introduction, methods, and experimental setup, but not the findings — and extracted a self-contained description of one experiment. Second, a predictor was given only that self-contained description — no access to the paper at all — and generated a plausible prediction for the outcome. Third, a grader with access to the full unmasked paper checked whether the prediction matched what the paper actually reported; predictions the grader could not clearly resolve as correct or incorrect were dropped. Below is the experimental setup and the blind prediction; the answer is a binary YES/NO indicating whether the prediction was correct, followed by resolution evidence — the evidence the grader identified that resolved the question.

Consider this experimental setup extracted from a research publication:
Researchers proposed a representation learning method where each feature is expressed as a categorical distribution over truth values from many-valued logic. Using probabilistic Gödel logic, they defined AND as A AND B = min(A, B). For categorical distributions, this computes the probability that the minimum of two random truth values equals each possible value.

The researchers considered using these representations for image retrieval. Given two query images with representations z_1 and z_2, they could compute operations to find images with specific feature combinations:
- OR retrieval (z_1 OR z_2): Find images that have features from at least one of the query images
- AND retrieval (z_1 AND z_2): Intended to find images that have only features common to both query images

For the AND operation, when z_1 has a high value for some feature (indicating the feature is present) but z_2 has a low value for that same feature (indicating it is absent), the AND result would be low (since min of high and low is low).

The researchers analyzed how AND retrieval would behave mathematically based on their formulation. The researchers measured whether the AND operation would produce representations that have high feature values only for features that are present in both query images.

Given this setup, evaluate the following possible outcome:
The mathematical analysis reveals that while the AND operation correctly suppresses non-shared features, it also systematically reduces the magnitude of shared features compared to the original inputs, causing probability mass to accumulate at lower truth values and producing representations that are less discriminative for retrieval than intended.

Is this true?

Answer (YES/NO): NO